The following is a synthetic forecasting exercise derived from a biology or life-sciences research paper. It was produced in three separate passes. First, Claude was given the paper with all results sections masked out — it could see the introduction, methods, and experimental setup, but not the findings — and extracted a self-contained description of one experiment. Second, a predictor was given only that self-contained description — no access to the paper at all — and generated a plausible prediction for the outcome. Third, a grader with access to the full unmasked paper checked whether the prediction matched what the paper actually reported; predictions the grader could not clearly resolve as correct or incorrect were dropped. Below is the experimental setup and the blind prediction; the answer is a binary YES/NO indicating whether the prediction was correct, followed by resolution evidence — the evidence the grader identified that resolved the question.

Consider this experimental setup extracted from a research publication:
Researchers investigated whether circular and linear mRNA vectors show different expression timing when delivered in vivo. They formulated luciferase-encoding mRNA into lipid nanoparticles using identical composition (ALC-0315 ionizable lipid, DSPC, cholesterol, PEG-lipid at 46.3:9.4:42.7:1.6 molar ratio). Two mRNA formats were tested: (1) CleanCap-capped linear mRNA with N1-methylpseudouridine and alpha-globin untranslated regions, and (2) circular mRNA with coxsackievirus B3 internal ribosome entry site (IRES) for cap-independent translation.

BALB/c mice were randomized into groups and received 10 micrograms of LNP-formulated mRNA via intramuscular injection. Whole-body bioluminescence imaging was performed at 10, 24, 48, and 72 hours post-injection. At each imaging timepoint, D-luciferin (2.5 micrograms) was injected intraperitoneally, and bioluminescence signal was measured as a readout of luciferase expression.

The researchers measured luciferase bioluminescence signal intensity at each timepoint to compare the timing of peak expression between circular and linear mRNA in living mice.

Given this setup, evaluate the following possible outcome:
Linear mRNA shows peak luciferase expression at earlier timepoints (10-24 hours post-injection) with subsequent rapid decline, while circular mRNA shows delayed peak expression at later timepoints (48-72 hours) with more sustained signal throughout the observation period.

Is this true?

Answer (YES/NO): NO